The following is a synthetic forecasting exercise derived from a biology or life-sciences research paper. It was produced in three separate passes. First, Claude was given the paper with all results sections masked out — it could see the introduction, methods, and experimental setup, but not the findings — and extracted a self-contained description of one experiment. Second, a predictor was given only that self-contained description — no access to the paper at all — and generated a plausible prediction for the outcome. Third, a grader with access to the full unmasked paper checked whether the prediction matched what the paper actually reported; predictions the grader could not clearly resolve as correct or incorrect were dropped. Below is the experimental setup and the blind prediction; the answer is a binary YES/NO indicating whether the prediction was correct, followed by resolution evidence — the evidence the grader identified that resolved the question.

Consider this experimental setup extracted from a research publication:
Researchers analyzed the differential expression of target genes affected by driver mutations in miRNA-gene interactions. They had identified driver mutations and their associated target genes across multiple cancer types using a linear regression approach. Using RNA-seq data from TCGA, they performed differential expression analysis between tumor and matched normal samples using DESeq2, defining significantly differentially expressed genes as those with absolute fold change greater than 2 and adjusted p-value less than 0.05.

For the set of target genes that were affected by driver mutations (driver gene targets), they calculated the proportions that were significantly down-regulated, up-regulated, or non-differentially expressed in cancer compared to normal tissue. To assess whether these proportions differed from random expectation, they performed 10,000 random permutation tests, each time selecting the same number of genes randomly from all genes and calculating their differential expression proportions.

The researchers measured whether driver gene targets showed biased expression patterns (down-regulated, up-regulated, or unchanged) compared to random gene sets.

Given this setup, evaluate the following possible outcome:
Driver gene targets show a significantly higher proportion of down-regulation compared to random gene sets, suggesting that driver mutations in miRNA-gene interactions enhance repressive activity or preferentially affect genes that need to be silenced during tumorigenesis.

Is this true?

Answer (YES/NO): YES